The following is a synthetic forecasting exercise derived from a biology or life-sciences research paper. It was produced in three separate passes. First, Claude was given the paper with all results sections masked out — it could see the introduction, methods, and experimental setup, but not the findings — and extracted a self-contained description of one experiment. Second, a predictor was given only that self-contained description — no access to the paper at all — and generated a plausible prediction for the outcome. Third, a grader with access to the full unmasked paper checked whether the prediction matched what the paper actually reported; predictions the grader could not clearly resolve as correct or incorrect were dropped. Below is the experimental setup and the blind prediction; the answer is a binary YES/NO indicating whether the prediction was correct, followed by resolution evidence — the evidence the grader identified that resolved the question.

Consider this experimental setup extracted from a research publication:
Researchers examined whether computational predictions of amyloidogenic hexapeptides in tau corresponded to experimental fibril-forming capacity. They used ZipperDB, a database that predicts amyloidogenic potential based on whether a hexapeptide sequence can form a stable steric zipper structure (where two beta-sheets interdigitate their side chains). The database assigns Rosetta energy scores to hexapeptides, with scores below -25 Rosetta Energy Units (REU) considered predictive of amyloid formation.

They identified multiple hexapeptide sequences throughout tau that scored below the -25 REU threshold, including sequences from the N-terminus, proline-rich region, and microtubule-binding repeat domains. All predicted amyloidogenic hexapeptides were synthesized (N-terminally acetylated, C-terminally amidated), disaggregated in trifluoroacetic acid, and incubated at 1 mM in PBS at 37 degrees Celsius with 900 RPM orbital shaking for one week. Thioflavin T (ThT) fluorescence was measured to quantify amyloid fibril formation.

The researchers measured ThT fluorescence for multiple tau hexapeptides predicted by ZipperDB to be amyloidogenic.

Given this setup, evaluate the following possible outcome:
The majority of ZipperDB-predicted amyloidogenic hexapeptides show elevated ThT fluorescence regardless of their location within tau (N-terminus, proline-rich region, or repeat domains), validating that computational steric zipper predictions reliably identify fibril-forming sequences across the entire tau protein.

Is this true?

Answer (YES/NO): NO